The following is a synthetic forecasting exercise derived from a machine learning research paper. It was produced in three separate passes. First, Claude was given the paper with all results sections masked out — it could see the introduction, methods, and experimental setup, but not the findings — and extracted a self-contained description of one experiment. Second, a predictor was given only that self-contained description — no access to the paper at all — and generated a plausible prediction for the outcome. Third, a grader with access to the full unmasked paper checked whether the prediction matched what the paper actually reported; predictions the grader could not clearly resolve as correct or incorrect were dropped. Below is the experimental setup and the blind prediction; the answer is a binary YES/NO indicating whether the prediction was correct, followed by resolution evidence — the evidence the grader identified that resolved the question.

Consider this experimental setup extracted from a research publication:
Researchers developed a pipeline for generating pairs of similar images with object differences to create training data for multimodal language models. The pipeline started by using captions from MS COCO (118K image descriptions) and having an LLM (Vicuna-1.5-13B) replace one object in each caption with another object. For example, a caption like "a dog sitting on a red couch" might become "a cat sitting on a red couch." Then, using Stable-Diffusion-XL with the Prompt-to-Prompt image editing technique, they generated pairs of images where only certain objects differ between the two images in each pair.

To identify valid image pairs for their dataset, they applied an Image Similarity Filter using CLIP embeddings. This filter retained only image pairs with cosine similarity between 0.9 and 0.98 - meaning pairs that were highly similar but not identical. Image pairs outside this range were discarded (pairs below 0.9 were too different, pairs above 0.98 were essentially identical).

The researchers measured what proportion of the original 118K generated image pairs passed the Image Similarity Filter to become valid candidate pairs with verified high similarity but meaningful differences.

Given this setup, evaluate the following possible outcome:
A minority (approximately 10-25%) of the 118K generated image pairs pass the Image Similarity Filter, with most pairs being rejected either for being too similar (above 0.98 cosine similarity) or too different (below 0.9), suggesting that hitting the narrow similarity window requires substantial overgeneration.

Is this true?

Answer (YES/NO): NO